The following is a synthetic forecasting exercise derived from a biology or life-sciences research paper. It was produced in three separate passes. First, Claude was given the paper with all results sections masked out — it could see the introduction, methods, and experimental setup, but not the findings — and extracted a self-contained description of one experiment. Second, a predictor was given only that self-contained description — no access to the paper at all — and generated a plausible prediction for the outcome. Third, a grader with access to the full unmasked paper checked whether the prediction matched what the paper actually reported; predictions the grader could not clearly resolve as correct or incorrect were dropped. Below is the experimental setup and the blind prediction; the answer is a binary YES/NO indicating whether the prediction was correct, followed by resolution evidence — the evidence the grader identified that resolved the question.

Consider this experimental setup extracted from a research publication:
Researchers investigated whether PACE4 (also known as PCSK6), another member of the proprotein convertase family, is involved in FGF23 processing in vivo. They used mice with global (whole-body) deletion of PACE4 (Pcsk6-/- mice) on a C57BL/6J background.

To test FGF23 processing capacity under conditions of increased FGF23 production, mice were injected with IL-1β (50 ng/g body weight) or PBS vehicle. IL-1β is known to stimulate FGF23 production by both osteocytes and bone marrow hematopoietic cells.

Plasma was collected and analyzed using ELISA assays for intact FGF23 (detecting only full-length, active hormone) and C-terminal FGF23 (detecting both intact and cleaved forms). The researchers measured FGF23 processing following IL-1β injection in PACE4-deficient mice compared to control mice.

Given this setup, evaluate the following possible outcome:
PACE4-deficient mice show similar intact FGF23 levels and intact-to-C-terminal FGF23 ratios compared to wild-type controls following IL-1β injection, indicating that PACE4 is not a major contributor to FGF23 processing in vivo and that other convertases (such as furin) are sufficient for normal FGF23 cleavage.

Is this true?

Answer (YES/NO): YES